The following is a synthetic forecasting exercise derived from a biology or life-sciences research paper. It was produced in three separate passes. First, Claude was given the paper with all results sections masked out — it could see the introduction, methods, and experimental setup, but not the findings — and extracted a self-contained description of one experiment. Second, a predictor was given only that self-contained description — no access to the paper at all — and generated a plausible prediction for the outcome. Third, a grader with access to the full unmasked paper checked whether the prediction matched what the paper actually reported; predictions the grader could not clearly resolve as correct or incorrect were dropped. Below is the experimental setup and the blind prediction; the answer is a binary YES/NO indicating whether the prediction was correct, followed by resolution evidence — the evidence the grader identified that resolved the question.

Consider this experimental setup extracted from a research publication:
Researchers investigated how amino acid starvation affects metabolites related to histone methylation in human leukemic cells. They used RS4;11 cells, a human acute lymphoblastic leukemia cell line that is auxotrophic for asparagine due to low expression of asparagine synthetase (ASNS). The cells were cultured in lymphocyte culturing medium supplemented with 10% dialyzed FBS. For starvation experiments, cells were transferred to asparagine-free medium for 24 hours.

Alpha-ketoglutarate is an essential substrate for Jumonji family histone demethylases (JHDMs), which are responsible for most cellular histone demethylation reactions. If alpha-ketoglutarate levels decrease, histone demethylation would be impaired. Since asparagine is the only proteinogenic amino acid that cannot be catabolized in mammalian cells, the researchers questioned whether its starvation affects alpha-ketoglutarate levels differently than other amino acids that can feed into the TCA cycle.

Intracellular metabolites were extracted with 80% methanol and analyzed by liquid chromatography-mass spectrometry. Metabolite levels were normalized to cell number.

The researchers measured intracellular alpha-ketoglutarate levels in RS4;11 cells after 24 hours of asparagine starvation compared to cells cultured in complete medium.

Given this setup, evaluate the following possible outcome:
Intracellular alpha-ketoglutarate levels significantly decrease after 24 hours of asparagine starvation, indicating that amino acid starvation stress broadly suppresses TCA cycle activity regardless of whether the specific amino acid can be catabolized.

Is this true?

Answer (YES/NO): NO